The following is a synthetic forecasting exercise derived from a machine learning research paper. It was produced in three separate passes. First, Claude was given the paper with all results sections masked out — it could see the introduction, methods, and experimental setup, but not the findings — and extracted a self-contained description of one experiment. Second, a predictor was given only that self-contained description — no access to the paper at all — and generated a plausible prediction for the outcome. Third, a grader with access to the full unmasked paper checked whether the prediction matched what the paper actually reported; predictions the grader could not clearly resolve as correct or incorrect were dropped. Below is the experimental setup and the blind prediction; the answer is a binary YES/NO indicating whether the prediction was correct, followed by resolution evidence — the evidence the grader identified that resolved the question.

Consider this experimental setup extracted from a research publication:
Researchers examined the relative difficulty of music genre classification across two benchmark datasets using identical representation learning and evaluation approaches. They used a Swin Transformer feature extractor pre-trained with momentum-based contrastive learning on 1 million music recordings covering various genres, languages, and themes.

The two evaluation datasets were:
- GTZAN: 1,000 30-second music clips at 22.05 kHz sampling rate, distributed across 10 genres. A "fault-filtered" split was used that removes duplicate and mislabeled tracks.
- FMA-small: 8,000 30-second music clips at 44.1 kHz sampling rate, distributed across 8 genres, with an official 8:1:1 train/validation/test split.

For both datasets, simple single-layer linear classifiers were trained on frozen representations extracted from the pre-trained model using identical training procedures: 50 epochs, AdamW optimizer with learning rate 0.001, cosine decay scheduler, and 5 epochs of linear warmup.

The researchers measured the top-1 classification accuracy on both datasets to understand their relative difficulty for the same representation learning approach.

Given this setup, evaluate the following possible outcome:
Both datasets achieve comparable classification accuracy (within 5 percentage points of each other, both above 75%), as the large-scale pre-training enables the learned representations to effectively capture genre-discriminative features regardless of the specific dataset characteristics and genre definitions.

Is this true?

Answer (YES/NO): NO